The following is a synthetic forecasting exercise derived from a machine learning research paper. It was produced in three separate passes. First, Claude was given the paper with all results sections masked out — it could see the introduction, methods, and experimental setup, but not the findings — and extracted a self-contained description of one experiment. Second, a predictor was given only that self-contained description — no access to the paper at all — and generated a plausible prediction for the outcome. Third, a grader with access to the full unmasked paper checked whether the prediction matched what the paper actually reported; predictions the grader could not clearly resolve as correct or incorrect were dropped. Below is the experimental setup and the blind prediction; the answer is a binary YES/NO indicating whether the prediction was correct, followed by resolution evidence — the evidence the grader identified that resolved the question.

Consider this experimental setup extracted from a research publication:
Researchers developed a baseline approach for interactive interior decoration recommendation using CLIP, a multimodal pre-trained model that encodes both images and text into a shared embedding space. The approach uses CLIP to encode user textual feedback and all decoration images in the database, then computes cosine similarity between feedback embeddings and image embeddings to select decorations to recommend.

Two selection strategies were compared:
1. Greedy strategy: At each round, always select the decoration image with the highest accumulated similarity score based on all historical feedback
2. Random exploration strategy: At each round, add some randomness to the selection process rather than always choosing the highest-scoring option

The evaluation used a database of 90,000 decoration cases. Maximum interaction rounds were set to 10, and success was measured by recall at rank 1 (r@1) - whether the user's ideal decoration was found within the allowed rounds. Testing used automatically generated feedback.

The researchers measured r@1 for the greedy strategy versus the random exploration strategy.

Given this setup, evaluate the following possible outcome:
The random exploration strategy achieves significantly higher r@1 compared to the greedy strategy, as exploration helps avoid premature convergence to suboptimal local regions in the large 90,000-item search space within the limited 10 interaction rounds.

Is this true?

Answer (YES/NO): NO